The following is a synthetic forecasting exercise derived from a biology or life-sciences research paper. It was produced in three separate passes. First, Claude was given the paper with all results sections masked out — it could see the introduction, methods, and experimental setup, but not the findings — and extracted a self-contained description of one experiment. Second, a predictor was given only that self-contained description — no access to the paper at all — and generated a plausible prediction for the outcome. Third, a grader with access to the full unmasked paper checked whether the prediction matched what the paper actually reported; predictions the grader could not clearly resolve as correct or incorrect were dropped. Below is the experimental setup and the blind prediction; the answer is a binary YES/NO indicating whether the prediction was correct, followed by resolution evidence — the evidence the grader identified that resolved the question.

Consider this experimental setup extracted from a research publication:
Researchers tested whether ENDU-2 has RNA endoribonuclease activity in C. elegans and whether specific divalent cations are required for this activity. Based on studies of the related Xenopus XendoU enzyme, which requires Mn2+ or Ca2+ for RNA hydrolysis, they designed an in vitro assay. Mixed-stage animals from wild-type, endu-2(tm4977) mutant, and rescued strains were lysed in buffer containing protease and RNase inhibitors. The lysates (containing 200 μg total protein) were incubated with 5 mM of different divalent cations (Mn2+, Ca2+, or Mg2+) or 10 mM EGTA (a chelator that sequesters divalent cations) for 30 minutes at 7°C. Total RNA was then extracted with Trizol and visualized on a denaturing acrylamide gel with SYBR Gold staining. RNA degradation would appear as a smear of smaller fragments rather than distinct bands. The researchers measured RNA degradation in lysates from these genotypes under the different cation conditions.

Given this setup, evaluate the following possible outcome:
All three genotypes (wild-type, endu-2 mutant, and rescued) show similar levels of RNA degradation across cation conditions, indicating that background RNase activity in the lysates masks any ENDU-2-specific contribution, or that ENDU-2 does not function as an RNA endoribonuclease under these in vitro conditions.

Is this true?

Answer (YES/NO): NO